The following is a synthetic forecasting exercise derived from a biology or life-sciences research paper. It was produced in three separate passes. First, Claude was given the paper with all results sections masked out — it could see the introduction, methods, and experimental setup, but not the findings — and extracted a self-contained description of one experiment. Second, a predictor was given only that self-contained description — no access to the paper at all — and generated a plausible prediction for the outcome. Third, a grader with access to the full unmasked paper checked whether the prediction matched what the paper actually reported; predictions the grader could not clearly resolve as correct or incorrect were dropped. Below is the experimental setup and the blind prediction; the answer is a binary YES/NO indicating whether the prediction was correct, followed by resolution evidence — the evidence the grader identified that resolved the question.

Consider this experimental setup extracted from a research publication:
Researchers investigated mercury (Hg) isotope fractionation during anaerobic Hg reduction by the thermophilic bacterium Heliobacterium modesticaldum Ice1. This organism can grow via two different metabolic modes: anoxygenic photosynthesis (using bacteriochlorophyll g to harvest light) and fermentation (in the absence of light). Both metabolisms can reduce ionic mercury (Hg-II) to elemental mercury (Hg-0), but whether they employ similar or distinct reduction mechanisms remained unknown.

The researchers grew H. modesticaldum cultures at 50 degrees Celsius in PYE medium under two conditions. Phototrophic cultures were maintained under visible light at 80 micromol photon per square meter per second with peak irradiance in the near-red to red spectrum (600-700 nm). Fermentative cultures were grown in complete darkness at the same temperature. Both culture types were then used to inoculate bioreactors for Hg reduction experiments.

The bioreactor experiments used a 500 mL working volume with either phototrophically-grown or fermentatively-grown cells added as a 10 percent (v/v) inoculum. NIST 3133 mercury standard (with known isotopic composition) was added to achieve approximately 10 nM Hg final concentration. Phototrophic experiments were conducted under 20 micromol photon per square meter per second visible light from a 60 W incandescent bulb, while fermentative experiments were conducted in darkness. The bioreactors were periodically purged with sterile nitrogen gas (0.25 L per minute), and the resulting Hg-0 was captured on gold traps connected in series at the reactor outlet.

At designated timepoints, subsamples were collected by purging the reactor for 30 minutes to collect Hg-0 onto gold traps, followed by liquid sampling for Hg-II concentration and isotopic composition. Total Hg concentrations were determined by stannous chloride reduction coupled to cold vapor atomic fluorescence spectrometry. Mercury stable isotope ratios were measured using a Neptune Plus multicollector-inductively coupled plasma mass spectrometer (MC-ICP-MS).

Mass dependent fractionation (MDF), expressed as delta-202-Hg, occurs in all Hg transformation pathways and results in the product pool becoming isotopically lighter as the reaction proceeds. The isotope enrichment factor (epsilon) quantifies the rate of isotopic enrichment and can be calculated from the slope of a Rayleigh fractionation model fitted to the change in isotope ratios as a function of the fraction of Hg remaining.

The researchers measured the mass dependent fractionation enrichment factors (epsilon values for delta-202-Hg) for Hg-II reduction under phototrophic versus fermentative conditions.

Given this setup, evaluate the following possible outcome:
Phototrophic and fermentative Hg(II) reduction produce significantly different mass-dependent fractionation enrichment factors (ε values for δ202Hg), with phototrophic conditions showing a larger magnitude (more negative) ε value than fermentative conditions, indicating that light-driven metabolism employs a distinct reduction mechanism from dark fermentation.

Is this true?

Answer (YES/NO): NO